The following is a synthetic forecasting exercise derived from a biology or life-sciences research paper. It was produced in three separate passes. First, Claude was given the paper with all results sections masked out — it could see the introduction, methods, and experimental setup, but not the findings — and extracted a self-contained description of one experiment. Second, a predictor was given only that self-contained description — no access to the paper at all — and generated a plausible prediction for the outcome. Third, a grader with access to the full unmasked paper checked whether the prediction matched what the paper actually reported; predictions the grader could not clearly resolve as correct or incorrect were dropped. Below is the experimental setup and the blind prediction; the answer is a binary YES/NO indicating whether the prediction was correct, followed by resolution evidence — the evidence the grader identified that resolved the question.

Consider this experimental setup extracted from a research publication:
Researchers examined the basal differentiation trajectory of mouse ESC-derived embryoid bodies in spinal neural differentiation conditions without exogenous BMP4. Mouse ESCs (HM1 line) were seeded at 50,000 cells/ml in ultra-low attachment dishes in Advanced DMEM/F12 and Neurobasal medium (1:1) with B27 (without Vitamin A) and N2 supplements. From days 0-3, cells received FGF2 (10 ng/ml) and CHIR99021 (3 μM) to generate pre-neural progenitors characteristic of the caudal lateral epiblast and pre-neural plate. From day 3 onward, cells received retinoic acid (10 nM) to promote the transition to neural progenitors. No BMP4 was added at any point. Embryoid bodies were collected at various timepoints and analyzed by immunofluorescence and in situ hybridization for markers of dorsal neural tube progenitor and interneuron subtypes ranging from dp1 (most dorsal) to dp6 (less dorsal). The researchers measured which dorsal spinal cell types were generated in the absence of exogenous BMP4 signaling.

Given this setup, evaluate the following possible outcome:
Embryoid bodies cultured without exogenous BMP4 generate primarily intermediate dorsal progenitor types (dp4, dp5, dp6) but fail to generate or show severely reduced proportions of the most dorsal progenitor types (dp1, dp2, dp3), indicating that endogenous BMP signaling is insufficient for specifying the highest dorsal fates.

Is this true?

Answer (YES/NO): YES